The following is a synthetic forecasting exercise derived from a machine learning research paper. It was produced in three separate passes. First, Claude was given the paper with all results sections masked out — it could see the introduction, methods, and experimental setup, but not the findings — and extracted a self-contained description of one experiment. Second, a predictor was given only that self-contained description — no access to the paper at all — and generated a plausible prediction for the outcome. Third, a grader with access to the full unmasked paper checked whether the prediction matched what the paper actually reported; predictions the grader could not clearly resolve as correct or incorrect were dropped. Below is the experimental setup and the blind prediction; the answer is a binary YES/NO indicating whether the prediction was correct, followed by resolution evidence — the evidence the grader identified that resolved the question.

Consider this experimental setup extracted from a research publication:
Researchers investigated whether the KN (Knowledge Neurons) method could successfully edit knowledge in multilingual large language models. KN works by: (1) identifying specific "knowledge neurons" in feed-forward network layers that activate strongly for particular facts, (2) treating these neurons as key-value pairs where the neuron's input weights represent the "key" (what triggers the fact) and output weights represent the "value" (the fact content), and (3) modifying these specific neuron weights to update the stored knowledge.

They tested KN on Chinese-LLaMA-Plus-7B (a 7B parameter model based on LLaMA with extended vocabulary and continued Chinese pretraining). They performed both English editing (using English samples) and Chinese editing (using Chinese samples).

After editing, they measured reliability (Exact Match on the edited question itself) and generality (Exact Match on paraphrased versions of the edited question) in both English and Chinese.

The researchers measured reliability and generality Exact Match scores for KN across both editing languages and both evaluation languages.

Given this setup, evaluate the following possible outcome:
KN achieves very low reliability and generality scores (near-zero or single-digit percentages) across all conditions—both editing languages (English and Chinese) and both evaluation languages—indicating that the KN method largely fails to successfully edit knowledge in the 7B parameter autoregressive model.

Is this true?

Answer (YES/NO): YES